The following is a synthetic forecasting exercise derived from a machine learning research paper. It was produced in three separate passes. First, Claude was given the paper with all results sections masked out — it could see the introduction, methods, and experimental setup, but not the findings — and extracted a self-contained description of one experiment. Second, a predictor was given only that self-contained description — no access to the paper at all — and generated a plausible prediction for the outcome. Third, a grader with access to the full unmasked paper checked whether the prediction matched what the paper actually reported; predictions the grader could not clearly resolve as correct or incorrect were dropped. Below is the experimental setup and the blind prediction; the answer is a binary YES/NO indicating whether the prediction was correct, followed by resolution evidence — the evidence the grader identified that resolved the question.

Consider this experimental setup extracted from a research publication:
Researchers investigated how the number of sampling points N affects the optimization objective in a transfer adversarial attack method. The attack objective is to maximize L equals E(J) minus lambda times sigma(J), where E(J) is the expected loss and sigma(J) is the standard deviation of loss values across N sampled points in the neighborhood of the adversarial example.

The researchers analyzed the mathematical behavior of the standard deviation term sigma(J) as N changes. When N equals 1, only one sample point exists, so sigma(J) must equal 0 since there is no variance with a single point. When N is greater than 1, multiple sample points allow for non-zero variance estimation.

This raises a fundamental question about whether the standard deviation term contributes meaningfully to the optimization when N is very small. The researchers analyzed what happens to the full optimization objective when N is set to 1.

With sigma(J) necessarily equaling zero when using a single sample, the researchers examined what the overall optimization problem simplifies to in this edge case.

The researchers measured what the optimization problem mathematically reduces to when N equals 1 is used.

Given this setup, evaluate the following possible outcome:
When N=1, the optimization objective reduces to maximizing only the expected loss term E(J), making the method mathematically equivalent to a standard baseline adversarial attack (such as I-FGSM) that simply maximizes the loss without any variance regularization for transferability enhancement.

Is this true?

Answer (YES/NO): NO